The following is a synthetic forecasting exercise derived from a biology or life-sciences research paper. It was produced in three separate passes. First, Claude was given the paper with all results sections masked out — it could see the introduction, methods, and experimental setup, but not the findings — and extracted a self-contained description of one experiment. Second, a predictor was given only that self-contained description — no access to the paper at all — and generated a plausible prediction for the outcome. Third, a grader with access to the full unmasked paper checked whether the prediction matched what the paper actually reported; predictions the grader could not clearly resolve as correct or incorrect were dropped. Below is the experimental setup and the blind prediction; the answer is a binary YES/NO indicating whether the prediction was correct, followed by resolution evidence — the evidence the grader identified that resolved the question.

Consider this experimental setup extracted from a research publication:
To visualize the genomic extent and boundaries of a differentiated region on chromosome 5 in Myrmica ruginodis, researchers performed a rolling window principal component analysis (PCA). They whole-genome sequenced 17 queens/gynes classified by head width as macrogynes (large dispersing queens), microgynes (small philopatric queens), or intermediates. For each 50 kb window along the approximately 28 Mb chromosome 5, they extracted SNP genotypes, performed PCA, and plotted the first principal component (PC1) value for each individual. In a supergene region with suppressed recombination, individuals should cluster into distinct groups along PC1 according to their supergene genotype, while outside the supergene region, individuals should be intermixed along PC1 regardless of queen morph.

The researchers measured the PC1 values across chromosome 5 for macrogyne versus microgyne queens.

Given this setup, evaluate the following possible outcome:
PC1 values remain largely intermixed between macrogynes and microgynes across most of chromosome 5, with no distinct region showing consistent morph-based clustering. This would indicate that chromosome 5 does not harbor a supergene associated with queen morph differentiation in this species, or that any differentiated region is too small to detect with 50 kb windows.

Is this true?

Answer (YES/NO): NO